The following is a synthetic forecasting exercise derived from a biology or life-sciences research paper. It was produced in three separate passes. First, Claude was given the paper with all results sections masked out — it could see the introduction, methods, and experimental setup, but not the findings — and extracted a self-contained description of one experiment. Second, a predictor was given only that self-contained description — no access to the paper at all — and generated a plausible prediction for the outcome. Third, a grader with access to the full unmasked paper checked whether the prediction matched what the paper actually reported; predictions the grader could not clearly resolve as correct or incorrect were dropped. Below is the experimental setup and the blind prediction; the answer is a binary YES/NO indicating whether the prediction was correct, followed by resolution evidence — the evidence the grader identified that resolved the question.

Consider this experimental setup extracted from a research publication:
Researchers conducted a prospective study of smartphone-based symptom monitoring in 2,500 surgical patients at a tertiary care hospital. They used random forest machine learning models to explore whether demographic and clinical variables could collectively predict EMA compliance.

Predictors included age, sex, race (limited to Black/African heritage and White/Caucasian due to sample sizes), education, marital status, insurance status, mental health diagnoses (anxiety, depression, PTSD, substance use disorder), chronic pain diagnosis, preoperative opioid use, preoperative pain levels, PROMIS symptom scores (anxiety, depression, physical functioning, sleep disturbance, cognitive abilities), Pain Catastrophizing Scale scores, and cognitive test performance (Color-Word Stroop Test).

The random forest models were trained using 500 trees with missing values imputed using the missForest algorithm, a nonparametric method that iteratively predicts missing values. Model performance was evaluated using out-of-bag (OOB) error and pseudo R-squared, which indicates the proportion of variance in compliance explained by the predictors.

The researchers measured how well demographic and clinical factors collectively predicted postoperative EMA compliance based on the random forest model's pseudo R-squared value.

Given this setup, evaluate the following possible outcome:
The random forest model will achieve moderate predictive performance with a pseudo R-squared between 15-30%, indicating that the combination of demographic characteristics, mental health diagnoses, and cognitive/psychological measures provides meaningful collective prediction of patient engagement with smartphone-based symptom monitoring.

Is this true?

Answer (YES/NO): NO